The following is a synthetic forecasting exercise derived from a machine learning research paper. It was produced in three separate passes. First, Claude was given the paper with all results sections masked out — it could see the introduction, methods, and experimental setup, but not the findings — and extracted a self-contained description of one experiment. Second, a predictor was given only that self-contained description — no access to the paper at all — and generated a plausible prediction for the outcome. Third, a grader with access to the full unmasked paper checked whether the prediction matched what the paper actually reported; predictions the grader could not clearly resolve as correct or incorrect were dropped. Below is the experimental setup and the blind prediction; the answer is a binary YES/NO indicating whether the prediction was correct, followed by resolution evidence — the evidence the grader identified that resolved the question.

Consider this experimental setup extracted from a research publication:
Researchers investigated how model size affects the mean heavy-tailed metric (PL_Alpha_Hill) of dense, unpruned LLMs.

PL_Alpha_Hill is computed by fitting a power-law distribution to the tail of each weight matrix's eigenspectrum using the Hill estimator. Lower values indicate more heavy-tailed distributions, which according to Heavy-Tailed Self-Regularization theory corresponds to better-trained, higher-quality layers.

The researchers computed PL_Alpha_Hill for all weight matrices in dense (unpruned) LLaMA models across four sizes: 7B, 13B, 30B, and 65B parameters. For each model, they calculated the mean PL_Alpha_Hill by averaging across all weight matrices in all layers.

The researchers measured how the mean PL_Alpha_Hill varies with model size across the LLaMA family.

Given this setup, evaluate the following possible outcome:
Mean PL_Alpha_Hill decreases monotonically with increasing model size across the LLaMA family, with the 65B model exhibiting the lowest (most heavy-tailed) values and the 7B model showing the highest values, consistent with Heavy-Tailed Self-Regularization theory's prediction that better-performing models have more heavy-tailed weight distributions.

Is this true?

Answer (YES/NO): YES